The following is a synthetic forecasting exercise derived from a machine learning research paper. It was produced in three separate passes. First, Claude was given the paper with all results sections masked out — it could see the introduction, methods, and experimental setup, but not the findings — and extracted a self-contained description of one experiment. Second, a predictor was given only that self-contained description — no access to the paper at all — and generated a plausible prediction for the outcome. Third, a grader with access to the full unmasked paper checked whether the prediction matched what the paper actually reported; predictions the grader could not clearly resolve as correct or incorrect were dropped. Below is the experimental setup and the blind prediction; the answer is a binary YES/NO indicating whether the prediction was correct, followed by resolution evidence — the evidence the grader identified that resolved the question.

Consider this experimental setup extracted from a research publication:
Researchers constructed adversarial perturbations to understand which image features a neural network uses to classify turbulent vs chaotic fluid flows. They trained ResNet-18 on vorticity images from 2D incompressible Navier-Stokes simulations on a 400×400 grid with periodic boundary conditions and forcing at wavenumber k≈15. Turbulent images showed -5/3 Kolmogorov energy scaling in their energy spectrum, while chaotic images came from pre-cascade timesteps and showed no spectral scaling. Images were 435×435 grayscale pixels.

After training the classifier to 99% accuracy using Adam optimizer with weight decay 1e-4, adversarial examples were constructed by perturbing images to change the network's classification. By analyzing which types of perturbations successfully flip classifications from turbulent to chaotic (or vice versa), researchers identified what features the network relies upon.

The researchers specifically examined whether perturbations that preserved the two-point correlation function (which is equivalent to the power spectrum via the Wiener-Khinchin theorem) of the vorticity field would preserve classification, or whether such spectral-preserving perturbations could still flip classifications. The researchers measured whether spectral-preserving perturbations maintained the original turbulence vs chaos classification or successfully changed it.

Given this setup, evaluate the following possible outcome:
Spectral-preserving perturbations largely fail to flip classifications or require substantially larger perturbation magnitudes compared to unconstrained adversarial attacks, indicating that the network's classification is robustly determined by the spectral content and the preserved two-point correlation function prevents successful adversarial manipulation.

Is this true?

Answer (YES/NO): YES